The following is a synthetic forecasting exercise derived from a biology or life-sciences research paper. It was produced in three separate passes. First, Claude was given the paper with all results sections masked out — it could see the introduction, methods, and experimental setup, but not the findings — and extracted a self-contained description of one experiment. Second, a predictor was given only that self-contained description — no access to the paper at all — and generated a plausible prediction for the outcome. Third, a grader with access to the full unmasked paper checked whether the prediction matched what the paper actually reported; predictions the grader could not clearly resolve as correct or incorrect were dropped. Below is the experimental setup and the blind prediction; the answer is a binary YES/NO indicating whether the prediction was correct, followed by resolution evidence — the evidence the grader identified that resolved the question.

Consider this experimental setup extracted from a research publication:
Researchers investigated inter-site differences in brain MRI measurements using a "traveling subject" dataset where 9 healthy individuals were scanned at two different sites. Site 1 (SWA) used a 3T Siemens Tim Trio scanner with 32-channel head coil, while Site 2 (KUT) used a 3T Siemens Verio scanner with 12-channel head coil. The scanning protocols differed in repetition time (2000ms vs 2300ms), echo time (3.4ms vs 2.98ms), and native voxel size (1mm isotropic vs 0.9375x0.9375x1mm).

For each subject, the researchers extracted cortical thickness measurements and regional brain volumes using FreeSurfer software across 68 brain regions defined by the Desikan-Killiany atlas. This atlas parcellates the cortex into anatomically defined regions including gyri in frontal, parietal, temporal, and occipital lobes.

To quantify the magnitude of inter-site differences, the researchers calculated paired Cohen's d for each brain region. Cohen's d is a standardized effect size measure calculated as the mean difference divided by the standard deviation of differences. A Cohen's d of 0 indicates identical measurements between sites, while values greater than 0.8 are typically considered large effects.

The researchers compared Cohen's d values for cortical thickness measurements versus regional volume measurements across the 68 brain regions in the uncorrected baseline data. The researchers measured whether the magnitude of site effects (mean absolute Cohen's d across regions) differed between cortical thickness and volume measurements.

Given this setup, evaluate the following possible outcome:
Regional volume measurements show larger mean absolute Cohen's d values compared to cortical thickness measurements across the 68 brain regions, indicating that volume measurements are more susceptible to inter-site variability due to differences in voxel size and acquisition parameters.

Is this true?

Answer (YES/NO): NO